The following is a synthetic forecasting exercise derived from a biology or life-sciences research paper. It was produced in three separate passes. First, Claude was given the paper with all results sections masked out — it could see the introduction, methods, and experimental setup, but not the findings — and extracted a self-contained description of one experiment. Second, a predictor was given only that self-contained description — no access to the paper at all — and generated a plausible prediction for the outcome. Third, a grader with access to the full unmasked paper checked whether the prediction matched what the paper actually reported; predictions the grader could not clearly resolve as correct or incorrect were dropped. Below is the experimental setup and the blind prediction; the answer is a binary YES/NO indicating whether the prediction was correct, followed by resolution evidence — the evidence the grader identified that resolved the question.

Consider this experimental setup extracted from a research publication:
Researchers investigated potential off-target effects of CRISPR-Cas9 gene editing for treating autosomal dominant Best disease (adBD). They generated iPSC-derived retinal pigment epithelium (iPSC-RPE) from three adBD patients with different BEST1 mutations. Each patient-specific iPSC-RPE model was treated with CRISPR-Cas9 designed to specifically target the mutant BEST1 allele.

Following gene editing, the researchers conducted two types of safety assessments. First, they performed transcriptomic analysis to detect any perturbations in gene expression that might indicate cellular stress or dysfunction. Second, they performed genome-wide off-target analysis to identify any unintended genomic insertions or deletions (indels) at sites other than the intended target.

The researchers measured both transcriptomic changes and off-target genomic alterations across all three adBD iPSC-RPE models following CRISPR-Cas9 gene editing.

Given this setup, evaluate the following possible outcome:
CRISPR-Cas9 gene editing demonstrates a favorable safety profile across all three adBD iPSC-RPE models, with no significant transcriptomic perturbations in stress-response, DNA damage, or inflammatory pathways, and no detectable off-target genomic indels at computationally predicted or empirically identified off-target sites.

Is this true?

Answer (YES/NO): NO